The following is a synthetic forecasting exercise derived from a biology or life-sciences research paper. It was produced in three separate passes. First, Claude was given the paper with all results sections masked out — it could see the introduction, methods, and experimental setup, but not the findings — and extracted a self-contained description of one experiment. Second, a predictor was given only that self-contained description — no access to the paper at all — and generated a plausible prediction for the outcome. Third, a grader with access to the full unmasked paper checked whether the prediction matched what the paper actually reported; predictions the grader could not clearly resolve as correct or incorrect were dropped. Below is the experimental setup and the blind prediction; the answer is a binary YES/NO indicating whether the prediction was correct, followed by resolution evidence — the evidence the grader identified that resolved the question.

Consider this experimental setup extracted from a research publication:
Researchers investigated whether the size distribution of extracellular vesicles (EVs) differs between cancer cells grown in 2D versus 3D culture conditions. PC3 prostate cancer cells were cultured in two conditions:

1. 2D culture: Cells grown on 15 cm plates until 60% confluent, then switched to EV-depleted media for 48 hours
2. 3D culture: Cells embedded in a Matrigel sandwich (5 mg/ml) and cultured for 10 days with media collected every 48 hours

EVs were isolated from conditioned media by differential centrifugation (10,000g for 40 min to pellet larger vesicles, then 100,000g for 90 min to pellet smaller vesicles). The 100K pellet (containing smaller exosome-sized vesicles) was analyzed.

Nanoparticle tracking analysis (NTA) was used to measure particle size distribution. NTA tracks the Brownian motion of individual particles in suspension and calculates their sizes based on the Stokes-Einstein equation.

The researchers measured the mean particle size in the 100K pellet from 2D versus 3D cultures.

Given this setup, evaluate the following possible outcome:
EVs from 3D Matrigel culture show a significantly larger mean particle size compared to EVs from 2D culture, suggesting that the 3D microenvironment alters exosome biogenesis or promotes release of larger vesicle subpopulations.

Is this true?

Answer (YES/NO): NO